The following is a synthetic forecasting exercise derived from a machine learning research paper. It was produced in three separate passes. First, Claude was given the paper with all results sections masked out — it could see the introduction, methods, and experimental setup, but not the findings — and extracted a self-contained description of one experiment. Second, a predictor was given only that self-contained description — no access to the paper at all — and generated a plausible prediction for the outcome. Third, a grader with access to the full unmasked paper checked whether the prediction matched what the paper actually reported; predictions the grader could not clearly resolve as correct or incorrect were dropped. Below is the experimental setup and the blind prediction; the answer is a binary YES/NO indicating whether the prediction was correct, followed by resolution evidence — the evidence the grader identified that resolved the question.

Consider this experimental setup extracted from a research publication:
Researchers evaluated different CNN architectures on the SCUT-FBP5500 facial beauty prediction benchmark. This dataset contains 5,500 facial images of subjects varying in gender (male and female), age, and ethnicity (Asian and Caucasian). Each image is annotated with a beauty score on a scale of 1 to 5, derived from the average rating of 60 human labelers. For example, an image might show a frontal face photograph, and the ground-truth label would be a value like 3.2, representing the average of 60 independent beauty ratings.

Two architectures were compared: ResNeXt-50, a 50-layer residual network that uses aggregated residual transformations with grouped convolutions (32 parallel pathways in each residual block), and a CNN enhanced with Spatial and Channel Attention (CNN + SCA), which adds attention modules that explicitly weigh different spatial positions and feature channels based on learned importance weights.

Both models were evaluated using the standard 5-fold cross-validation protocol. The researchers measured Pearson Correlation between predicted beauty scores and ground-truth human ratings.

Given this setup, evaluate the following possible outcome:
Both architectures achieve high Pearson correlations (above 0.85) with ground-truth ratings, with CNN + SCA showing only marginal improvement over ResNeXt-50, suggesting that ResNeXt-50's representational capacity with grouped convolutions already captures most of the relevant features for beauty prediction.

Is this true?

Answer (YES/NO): YES